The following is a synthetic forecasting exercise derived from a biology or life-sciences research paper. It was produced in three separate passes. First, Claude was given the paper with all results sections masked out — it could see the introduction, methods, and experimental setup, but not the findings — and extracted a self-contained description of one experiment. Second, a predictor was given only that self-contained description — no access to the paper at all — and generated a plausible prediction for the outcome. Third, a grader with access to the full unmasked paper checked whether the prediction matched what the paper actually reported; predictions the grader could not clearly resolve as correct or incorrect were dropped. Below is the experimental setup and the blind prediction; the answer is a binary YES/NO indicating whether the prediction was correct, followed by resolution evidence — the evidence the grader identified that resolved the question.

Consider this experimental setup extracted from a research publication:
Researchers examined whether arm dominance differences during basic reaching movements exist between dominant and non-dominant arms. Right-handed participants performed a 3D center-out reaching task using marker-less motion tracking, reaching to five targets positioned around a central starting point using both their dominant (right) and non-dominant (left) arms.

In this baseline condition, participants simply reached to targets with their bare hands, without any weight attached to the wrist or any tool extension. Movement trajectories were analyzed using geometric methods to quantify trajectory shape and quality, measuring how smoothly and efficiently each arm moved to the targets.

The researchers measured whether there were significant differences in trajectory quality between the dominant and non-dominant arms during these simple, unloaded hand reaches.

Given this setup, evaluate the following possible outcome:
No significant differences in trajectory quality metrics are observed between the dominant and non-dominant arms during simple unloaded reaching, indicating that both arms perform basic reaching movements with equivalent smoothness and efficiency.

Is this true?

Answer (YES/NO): NO